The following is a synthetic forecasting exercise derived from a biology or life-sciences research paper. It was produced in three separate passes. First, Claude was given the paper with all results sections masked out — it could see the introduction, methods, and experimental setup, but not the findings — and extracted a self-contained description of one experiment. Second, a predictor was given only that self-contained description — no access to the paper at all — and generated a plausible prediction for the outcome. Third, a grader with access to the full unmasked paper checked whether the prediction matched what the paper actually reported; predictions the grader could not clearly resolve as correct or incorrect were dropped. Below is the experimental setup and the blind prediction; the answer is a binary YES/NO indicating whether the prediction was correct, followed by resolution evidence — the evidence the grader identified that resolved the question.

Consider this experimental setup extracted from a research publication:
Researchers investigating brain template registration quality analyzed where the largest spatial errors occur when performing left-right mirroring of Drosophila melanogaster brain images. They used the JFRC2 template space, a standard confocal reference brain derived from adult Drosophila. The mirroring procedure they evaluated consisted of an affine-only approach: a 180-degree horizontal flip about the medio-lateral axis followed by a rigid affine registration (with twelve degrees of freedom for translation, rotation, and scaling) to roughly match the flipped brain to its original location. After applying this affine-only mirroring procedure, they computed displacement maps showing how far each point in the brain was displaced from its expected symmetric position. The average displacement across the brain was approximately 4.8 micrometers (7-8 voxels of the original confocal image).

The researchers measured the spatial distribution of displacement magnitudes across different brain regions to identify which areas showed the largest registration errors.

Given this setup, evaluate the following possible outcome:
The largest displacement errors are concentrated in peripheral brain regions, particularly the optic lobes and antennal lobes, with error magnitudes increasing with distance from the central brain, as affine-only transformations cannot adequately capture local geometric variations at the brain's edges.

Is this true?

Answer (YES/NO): NO